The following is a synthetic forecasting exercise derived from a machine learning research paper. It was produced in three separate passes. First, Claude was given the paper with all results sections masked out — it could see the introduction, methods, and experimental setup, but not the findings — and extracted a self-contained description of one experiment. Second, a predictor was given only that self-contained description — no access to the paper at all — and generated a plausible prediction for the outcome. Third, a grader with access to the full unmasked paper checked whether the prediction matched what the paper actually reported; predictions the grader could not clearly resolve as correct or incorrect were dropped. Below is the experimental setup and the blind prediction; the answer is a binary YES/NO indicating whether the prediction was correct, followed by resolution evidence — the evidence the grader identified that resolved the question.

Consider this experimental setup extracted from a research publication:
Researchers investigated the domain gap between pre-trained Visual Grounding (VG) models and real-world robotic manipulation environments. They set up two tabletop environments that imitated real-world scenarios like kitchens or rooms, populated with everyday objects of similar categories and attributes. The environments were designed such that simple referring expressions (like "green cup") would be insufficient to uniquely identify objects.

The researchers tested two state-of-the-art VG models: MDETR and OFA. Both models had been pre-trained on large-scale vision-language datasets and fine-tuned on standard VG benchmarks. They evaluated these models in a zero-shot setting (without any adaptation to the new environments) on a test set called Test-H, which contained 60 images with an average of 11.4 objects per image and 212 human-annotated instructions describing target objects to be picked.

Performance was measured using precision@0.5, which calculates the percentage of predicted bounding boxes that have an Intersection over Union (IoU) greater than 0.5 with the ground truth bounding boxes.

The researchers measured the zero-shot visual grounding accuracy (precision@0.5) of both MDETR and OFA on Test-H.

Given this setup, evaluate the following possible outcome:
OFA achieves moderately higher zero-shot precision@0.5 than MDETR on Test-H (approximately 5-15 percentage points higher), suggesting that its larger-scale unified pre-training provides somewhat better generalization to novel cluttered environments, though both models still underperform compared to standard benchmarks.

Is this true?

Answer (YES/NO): YES